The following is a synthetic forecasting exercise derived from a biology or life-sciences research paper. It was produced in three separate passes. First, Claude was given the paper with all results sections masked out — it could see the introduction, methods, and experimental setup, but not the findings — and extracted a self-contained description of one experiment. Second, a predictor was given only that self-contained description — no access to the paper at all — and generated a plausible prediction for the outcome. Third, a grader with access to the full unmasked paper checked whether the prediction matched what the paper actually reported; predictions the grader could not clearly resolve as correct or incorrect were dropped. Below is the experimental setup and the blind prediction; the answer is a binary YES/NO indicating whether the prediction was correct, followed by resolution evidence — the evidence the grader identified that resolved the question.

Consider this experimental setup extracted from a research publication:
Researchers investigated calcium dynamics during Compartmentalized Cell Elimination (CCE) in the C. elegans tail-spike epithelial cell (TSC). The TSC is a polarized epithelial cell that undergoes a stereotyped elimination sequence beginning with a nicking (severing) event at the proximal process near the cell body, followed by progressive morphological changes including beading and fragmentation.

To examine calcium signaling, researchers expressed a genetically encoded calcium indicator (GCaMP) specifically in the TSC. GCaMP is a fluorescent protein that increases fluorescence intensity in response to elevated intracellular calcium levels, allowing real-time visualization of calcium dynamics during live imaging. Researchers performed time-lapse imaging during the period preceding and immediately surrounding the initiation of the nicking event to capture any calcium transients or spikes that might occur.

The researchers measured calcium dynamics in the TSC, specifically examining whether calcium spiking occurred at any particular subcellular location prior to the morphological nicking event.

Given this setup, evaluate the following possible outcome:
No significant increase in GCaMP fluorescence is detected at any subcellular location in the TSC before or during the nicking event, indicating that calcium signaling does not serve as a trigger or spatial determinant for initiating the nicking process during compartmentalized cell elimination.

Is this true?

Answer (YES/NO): NO